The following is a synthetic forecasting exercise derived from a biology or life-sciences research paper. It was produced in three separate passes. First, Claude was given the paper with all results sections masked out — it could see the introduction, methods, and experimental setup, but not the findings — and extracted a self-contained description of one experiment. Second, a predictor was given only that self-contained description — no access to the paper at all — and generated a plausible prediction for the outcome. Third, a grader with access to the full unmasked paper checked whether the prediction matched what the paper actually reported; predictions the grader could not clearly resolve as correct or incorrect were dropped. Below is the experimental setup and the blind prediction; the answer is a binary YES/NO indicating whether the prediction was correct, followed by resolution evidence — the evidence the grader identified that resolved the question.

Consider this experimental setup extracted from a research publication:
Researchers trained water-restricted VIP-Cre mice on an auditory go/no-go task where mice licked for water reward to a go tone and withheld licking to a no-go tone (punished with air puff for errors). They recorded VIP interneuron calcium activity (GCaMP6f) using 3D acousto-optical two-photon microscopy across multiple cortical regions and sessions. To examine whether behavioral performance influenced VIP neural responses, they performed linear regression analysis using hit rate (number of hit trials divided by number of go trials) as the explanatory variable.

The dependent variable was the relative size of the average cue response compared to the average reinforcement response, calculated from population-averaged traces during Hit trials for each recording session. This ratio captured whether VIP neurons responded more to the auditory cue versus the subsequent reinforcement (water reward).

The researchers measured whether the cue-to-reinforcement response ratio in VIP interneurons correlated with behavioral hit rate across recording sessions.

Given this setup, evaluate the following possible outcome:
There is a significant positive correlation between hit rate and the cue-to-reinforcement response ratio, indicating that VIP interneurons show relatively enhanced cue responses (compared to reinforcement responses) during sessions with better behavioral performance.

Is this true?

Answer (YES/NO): YES